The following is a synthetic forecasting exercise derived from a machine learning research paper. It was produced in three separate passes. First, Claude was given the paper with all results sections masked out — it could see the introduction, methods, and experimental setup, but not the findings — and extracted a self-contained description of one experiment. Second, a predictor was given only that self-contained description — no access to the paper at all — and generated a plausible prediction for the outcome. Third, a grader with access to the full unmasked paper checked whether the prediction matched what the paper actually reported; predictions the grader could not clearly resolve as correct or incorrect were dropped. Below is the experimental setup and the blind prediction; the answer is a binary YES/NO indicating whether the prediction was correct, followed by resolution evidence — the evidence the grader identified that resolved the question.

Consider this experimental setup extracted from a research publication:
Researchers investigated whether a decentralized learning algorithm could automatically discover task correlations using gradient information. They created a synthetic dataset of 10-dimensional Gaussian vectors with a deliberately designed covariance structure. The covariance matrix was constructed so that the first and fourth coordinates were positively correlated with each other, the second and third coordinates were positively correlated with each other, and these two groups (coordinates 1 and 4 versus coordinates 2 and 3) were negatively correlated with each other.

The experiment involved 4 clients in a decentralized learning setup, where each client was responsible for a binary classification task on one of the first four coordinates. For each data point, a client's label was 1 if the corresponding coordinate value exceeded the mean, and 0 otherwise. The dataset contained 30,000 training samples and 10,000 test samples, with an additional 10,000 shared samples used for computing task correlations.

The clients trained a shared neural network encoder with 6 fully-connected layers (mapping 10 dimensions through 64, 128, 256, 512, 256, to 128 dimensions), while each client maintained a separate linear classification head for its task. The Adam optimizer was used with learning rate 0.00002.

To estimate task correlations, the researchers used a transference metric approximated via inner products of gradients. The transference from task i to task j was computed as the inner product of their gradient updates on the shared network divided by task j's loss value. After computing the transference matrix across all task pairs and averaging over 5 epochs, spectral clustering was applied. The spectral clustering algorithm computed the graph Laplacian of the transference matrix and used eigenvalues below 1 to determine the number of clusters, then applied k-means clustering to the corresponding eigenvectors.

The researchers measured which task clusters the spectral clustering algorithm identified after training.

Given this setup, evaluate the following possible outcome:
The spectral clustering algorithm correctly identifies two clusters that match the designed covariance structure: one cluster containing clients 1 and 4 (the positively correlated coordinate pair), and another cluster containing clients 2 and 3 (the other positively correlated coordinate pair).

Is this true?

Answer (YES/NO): YES